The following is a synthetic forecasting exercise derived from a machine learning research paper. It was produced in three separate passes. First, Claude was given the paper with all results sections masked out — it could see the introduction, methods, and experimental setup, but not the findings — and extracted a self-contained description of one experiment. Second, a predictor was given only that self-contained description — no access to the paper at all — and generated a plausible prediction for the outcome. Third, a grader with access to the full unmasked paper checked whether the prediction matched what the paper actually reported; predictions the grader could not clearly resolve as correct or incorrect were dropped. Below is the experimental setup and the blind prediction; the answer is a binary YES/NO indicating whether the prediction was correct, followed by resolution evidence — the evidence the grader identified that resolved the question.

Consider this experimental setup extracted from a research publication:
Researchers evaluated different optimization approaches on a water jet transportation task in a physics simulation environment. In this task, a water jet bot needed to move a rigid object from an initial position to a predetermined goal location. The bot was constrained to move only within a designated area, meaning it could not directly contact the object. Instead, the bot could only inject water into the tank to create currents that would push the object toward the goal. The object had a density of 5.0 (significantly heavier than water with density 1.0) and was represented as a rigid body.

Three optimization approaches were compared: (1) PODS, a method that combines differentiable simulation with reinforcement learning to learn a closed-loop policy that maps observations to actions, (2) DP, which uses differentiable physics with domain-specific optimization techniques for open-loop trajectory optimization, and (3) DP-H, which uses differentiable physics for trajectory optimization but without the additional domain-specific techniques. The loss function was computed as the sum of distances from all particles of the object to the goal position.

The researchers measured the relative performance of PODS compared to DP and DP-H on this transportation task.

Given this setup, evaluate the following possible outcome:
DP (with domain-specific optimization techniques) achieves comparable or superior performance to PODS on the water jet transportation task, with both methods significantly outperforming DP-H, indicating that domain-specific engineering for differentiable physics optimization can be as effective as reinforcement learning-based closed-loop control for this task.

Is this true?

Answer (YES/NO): NO